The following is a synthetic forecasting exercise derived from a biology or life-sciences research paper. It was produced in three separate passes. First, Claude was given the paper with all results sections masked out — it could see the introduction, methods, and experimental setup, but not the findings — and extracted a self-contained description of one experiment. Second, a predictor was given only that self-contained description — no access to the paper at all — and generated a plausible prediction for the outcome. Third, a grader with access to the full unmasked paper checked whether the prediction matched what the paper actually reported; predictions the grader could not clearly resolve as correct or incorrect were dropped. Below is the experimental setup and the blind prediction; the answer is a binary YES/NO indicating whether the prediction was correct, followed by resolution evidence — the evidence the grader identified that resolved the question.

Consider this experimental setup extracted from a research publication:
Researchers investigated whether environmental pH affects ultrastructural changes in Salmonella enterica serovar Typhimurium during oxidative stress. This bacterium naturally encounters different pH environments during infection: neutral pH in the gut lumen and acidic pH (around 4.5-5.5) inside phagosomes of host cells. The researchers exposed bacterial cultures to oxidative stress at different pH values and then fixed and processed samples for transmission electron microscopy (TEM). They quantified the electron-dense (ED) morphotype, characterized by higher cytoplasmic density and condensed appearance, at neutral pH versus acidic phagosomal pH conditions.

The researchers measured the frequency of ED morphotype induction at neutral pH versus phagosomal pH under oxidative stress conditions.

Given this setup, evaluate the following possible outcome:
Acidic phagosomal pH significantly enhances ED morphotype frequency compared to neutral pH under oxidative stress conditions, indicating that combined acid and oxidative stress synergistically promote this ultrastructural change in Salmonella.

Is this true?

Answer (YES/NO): NO